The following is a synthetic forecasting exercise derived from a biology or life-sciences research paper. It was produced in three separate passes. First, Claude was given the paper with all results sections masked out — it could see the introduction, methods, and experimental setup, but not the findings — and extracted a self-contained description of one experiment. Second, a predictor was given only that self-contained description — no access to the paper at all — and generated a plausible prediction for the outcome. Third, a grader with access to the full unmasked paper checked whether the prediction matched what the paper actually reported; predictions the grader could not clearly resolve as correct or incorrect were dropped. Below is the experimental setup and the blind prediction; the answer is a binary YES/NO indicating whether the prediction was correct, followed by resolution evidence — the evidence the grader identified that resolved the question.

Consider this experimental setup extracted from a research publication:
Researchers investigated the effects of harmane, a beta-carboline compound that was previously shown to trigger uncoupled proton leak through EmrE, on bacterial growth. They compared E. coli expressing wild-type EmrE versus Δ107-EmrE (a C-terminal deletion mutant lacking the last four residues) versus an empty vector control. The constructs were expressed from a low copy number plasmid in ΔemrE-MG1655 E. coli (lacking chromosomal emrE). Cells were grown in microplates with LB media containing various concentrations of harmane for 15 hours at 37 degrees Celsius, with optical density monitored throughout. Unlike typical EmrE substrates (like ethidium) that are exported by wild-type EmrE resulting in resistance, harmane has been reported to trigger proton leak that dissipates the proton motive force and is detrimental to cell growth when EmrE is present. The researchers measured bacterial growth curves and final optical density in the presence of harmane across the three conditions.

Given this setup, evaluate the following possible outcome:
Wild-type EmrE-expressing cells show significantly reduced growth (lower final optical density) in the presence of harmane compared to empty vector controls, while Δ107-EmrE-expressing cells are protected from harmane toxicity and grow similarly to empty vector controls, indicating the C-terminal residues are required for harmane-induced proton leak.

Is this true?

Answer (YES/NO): NO